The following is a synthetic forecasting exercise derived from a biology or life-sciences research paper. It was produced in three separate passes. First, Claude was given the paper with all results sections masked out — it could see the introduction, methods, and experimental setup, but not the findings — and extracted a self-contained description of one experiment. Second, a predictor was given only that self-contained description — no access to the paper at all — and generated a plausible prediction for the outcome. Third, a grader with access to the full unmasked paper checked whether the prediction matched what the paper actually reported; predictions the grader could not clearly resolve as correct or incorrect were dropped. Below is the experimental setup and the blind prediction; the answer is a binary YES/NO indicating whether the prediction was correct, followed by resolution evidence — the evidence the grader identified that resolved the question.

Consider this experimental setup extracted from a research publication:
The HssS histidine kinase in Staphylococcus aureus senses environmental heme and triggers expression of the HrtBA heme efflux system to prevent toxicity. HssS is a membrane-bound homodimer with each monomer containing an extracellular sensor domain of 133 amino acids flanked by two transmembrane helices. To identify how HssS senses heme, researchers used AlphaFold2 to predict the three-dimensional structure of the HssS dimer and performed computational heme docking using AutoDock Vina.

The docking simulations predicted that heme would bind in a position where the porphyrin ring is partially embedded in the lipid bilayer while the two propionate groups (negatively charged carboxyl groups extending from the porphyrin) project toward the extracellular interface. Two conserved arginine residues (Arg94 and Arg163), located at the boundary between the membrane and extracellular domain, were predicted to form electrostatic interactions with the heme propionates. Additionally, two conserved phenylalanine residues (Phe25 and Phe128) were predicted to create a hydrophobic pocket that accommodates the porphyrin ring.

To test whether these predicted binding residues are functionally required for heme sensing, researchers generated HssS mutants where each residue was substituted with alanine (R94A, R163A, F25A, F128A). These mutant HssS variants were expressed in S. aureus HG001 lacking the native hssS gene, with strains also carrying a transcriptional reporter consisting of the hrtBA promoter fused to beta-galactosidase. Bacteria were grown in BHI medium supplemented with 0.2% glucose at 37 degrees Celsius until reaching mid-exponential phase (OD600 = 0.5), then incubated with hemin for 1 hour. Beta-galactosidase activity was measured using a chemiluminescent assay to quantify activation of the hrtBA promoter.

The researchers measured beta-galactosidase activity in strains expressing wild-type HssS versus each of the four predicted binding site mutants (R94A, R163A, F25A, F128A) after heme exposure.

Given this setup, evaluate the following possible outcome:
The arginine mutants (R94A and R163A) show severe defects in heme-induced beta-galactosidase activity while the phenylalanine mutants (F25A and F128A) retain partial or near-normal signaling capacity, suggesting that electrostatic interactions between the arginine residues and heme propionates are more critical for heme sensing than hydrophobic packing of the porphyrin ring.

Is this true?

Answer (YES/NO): NO